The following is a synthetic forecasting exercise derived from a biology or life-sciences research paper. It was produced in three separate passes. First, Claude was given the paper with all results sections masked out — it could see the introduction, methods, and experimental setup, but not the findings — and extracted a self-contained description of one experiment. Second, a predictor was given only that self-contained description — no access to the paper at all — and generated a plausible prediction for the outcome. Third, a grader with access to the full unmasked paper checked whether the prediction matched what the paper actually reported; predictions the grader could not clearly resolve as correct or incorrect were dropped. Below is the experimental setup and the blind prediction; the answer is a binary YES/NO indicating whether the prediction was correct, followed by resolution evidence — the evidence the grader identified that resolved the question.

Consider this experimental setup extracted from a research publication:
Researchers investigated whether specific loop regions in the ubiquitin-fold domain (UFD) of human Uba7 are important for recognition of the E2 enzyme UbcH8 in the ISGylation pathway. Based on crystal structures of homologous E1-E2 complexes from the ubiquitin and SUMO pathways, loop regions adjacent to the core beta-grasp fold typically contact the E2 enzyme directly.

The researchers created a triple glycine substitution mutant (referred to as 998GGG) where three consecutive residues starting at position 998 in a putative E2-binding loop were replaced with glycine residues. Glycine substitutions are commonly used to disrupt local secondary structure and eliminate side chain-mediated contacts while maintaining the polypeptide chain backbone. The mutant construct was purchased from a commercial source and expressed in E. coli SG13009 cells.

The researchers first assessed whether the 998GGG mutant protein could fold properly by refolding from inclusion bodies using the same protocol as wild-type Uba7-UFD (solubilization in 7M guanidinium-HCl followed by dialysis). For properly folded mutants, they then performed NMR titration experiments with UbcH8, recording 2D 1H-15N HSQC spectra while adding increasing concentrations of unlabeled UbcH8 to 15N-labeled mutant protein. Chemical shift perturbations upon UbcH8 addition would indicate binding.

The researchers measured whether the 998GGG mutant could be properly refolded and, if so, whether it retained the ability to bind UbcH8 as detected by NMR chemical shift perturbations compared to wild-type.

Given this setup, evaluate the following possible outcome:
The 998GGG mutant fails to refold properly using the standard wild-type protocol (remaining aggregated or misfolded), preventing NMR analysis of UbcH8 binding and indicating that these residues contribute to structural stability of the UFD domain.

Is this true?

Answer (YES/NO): NO